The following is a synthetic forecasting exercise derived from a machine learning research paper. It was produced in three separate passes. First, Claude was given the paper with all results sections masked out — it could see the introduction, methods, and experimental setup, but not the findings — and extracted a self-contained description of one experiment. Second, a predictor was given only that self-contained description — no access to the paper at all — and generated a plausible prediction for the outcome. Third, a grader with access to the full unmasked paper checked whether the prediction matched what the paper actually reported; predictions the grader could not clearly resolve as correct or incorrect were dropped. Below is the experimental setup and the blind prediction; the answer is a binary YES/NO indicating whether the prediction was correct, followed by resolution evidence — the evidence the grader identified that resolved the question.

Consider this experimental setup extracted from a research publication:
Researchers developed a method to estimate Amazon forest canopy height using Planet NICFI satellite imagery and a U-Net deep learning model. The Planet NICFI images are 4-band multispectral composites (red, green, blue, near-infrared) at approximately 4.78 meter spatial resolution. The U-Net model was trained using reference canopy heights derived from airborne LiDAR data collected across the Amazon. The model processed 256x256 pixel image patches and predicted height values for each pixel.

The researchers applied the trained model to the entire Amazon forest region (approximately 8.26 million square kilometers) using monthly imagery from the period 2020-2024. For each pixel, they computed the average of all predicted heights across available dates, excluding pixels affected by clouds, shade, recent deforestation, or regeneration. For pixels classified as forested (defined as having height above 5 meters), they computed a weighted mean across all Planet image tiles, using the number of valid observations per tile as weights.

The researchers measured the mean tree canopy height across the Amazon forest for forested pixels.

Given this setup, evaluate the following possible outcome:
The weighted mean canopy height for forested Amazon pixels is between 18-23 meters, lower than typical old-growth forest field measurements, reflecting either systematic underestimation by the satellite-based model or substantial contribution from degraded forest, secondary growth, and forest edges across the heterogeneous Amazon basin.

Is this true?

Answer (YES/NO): YES